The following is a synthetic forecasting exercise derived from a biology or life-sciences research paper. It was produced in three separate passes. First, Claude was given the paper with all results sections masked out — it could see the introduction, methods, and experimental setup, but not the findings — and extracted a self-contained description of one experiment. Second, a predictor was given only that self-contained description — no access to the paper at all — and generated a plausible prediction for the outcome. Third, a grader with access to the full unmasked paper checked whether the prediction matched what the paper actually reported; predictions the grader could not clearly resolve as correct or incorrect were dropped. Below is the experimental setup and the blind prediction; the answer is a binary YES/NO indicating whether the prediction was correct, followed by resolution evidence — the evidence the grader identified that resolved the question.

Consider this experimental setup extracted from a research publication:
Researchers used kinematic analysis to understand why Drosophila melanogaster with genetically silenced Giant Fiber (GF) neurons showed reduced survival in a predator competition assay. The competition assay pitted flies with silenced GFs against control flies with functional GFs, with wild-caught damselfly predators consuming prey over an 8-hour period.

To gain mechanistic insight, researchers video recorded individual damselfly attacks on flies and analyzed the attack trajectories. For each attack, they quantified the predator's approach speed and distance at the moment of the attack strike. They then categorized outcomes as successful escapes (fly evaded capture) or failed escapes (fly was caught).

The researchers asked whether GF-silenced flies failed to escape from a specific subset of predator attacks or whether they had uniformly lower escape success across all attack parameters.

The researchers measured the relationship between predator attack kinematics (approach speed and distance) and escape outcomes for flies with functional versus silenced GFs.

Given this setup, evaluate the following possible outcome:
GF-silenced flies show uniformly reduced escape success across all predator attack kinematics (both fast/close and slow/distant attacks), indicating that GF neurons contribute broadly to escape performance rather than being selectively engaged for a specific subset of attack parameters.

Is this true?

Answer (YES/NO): NO